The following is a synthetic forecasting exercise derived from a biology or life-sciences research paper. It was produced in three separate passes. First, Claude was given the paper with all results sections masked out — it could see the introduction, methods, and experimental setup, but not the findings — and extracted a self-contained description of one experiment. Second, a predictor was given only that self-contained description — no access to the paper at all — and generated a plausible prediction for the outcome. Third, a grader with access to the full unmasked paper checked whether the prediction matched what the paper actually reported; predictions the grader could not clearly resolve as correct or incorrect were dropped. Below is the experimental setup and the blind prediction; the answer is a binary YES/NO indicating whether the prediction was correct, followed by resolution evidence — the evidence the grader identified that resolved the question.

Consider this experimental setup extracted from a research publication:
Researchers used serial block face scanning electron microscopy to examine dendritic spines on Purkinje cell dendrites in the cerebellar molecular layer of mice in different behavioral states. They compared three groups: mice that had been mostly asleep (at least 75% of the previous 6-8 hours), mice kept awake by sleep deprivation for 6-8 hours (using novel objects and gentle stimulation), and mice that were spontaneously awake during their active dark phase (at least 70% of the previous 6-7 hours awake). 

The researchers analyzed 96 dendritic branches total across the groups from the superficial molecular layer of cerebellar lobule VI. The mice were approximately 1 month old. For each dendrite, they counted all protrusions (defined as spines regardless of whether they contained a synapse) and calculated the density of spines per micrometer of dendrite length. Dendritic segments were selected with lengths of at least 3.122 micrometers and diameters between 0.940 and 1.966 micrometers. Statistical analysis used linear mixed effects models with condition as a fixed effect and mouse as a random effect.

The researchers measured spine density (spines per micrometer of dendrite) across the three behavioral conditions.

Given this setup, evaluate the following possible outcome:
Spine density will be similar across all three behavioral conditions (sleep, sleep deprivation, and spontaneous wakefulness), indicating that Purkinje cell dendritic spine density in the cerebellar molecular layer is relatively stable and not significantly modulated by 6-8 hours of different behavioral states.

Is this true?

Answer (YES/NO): YES